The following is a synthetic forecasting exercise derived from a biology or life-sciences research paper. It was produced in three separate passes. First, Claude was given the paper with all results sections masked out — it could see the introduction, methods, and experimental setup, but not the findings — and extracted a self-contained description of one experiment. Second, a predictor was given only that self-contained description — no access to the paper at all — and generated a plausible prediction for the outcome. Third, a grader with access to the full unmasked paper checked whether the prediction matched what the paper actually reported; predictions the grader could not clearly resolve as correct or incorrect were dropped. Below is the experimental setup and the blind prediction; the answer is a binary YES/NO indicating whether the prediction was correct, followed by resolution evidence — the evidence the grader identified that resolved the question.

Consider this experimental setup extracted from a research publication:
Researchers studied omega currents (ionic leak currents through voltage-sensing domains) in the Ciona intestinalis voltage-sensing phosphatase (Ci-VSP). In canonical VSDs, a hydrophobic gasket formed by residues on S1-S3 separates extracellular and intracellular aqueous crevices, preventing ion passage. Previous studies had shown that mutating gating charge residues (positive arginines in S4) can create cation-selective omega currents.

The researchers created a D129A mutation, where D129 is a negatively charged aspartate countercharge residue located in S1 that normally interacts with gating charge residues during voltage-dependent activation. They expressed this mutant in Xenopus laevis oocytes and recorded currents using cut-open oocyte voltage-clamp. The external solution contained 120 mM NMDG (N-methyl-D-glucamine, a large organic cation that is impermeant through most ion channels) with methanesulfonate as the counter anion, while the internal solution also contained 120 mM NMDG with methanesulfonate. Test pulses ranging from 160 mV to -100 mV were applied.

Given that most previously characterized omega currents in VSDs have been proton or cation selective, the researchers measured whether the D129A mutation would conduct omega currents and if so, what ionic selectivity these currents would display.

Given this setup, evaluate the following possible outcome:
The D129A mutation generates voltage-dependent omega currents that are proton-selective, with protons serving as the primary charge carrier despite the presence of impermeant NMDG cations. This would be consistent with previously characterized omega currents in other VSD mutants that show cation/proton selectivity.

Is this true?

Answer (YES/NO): NO